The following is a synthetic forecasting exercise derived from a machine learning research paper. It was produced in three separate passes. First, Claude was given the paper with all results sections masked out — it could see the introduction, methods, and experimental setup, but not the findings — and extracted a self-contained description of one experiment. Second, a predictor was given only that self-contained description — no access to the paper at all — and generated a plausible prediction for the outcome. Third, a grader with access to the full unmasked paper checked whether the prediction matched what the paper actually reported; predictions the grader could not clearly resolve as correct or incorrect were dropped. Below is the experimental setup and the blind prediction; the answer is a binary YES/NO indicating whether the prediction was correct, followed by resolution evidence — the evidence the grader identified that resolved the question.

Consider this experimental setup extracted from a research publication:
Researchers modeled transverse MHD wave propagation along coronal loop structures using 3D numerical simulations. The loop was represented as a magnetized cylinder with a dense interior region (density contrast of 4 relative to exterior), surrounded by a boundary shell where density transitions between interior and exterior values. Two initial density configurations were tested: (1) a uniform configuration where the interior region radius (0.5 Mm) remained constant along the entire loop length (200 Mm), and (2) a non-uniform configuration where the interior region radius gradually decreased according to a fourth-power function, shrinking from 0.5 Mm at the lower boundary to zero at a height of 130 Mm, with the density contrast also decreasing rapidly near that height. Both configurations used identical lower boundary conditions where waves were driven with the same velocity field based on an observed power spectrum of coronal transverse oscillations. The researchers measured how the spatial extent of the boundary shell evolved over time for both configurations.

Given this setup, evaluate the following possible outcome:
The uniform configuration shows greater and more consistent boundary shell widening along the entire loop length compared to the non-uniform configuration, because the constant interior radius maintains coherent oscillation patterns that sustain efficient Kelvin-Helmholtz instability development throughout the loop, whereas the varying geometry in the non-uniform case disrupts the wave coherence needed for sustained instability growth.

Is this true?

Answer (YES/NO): NO